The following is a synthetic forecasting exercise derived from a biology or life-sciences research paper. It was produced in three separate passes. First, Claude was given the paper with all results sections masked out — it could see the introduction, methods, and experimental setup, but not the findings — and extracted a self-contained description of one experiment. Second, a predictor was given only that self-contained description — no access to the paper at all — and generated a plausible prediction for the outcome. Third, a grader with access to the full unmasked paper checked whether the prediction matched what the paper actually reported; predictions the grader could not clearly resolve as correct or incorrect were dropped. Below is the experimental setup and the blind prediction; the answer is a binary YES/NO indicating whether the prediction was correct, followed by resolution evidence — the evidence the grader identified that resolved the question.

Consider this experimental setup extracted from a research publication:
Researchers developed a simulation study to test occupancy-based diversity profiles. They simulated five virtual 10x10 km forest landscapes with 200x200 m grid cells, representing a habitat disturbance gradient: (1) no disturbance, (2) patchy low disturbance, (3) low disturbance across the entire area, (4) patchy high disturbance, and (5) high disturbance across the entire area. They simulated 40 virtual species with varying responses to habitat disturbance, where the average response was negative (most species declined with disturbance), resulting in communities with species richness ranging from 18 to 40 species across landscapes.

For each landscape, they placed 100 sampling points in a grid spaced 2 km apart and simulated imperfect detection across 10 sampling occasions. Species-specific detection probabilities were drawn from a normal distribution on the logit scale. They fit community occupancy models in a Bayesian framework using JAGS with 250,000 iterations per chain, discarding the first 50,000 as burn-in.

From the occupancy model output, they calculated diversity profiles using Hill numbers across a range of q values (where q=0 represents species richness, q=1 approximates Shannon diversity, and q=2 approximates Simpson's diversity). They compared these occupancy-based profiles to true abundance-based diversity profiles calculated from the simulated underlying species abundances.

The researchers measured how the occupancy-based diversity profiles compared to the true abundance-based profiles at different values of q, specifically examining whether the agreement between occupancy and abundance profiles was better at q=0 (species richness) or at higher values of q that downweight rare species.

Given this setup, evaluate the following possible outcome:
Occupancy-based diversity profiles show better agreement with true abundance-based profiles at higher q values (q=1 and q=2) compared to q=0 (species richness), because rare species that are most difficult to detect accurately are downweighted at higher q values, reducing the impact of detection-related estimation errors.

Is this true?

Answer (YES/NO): NO